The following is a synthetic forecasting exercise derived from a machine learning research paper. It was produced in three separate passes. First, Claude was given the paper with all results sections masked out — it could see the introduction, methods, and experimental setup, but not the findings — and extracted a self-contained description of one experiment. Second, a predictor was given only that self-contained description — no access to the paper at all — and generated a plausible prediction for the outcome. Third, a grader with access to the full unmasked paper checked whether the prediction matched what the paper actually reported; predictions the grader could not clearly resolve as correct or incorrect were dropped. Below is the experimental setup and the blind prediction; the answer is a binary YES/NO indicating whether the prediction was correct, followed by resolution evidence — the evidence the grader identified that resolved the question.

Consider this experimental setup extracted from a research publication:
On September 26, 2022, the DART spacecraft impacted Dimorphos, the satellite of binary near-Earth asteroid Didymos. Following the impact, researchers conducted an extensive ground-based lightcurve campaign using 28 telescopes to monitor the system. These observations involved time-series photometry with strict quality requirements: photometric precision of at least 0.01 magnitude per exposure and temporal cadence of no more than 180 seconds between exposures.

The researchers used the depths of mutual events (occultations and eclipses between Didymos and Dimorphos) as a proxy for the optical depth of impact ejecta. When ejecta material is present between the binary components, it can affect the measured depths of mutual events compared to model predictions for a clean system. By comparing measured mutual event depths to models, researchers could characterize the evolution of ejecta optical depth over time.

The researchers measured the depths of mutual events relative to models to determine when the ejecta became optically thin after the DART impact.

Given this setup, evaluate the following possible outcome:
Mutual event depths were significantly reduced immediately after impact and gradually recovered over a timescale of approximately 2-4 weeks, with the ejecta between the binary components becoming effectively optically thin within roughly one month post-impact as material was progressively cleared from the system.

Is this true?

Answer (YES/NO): NO